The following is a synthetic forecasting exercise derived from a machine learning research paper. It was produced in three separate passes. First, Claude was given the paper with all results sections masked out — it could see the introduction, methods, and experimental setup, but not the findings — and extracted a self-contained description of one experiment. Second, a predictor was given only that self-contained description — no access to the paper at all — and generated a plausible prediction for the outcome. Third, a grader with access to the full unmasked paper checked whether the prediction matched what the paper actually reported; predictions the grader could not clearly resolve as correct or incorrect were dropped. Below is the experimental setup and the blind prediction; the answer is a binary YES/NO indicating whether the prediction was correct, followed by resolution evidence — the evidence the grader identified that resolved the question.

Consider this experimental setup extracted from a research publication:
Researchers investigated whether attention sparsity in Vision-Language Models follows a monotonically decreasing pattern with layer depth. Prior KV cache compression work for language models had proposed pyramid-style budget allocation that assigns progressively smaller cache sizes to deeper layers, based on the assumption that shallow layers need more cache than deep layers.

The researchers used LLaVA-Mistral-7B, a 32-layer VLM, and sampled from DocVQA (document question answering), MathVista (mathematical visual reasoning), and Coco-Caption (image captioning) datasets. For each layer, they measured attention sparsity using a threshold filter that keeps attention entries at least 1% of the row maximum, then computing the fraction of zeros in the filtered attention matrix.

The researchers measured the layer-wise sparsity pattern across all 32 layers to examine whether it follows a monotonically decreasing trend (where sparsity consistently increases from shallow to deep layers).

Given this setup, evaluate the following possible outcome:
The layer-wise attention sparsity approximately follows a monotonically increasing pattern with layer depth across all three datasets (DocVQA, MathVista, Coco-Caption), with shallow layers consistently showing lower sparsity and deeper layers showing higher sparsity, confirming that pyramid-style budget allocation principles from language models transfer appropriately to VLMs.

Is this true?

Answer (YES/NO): NO